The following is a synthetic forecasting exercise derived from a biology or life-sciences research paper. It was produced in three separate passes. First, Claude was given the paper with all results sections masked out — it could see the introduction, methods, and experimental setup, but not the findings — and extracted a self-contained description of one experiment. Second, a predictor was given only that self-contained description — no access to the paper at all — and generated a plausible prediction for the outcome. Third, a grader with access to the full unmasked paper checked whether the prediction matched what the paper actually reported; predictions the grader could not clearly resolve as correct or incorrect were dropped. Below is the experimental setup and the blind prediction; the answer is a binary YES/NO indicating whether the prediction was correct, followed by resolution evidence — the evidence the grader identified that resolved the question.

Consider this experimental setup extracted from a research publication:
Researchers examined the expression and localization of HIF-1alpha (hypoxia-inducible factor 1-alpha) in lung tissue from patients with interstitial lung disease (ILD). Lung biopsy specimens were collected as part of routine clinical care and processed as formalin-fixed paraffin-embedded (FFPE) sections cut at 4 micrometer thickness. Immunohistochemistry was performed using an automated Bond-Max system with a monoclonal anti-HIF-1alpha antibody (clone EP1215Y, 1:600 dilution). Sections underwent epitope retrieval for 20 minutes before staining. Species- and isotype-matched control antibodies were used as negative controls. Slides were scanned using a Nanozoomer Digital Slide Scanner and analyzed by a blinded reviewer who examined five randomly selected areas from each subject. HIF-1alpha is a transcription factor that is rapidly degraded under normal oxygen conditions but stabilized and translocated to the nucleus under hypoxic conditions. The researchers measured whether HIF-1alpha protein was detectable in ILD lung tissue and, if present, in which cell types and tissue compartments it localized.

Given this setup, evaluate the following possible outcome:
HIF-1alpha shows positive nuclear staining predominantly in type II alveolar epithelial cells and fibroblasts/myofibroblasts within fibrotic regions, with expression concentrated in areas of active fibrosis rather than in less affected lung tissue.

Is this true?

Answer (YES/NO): NO